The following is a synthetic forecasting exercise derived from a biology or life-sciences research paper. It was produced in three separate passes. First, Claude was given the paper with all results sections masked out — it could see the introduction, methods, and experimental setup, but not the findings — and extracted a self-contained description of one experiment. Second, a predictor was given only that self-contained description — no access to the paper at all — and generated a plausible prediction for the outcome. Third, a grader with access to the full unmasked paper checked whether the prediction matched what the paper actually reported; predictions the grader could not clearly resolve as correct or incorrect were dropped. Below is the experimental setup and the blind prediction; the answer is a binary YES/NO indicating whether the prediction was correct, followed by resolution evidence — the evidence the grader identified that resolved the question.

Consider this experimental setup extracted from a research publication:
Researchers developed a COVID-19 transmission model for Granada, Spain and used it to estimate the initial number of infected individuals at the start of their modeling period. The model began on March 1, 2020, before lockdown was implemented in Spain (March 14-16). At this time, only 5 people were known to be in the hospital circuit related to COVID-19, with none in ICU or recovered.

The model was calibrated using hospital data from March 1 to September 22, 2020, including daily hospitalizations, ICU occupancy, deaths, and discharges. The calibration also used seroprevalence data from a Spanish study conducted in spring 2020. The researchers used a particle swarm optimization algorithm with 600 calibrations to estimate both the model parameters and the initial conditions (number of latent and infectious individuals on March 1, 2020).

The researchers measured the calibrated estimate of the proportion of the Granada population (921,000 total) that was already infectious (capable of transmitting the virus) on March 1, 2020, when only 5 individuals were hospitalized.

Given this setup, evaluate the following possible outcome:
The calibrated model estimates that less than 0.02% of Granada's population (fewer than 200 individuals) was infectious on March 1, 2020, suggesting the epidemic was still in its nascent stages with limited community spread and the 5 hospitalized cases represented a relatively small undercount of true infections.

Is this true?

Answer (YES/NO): NO